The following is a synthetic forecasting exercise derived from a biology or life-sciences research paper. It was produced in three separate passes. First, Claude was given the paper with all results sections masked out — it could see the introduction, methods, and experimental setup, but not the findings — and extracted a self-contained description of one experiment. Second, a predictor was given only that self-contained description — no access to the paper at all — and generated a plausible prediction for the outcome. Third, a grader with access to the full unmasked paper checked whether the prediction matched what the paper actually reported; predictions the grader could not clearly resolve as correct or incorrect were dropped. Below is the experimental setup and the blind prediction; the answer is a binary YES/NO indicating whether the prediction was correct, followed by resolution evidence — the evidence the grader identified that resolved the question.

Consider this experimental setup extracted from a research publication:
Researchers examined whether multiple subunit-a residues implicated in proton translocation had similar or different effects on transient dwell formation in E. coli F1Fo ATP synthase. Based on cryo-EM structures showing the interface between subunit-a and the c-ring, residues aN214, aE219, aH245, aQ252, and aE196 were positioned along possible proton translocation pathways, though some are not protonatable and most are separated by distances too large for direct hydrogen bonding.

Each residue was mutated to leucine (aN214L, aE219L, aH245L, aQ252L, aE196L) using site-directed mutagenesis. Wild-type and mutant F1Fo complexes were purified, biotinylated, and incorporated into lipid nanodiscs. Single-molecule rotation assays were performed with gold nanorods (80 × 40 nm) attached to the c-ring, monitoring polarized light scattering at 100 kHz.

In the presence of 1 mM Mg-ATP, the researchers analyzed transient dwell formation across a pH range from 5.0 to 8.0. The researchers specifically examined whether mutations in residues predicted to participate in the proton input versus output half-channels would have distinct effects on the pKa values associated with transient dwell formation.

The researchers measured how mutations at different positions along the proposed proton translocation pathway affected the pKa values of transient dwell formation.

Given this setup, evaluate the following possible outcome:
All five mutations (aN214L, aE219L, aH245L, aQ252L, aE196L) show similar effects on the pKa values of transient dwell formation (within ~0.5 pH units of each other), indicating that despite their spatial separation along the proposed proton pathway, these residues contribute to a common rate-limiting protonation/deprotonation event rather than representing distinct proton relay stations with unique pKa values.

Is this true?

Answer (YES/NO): NO